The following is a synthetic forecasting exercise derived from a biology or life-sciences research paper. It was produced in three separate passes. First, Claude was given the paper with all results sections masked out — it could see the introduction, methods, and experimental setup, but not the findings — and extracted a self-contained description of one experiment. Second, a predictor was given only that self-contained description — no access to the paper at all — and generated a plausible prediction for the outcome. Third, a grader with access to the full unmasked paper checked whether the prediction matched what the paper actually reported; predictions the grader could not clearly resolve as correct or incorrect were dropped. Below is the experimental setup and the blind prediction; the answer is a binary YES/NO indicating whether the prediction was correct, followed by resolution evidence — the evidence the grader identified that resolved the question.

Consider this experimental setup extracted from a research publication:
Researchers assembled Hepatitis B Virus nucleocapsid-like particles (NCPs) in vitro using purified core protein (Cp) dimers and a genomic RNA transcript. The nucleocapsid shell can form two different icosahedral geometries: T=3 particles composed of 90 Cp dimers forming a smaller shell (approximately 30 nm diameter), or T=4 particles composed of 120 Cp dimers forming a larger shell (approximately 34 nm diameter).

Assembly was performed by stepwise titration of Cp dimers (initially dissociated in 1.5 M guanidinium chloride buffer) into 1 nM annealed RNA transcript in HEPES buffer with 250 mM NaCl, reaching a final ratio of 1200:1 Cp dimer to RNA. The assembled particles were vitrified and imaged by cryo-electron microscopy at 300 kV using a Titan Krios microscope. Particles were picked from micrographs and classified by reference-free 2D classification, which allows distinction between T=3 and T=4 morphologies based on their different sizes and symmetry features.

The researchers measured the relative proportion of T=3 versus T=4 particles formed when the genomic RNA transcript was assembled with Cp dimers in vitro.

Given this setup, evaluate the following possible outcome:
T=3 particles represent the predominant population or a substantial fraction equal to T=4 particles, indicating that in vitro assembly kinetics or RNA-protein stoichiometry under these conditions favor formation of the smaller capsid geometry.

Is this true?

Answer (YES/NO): NO